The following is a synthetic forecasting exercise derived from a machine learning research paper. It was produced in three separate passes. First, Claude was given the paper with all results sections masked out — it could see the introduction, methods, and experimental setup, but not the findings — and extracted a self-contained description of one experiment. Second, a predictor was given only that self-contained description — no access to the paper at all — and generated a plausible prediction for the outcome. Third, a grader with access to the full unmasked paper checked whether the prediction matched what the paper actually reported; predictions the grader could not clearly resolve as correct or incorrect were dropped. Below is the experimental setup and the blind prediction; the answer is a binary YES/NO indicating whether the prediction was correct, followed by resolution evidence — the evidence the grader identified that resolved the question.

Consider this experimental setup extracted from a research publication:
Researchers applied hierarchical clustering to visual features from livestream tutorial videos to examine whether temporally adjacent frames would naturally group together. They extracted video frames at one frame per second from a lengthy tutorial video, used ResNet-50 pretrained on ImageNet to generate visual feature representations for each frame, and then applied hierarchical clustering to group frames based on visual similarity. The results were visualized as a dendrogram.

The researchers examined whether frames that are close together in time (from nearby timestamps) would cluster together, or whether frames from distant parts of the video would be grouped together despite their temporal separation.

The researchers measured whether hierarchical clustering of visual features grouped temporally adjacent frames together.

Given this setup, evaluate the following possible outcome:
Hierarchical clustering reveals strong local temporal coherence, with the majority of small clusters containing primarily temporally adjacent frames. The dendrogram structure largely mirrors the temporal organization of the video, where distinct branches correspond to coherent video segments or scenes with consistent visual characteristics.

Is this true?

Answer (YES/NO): NO